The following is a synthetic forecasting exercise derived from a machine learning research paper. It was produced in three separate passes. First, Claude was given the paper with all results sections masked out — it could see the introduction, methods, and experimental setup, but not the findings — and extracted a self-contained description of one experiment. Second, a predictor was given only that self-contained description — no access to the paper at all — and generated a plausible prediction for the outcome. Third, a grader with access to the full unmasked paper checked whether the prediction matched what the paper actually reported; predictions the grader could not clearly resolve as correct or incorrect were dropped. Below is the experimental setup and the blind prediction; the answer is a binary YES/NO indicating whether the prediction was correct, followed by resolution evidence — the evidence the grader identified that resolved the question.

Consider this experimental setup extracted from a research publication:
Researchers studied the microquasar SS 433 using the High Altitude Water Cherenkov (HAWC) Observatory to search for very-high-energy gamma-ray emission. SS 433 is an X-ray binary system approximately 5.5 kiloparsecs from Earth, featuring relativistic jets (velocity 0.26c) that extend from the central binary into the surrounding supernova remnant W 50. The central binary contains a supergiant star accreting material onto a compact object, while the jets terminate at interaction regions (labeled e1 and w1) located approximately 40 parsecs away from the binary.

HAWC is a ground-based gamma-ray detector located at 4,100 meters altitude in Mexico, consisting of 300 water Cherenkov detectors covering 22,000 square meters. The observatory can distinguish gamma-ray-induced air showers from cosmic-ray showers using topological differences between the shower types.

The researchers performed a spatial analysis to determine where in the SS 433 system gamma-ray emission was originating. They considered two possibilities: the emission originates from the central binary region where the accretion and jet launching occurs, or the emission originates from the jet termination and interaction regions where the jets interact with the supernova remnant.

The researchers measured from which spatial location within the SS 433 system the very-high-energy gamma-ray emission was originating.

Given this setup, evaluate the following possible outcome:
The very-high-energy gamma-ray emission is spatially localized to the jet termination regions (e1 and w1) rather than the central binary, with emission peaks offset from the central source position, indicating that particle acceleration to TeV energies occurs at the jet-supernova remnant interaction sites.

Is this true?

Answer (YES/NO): YES